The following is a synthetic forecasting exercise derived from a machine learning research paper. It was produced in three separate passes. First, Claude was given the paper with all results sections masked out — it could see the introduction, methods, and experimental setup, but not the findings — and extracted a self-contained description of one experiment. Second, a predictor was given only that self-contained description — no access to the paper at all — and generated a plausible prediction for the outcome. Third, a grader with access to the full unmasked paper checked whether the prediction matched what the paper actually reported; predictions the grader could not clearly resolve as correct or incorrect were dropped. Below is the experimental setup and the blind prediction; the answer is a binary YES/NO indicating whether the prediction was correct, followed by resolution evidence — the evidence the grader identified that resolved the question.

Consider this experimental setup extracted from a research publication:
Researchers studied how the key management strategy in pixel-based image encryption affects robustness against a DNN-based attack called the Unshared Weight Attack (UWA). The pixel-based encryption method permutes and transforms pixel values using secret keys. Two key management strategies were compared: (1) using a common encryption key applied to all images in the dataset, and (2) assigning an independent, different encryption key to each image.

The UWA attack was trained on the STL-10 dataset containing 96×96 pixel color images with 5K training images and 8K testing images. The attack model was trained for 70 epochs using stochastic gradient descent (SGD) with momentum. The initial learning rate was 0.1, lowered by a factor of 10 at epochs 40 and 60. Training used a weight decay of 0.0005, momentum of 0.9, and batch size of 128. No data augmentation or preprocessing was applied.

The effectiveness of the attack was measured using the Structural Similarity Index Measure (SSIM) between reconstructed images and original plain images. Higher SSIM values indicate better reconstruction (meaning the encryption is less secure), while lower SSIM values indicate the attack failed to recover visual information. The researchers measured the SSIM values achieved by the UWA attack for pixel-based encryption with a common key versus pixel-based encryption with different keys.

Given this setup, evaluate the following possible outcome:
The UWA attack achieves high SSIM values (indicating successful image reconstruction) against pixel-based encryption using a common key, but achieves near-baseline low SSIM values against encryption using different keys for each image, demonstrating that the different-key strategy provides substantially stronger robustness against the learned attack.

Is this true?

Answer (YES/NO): NO